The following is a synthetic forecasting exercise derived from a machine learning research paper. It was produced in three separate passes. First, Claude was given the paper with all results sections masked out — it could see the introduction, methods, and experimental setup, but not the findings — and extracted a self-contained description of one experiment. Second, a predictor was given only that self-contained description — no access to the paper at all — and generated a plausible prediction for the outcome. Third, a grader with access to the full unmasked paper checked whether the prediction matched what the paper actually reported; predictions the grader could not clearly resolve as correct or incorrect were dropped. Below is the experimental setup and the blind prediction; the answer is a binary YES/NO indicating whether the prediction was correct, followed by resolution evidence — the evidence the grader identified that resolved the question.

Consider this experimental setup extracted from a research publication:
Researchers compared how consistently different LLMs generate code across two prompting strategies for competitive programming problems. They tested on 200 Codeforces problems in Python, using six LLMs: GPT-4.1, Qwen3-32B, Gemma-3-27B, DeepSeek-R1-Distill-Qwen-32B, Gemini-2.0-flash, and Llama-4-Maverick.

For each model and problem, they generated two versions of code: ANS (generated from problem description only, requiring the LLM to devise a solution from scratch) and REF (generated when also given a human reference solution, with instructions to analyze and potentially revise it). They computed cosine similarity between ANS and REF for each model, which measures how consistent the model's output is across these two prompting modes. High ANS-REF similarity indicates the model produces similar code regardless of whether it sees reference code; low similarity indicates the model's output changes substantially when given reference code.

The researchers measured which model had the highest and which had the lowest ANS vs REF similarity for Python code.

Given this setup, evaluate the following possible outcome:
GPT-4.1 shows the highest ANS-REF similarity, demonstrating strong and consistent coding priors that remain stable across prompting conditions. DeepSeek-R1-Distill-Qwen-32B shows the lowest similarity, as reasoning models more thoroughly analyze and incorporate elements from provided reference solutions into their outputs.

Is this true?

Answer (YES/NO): NO